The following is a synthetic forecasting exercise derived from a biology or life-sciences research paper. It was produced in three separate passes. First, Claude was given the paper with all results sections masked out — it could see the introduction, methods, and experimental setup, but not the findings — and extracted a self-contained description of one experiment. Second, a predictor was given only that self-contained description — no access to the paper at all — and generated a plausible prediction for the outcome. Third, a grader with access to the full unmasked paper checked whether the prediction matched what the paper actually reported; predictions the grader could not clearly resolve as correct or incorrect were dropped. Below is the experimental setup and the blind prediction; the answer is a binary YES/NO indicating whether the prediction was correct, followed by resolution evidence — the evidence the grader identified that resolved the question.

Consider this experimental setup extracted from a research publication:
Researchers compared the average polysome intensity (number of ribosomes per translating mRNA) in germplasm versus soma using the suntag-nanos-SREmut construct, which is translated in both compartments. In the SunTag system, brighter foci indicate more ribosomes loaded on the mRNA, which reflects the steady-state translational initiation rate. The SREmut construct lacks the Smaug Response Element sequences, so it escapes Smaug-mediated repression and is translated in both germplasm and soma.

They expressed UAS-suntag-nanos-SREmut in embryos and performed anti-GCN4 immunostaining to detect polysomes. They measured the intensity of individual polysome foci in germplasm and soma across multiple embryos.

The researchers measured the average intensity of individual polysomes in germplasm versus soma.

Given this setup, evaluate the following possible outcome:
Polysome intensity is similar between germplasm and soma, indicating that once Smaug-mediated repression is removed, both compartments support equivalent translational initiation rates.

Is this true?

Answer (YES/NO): YES